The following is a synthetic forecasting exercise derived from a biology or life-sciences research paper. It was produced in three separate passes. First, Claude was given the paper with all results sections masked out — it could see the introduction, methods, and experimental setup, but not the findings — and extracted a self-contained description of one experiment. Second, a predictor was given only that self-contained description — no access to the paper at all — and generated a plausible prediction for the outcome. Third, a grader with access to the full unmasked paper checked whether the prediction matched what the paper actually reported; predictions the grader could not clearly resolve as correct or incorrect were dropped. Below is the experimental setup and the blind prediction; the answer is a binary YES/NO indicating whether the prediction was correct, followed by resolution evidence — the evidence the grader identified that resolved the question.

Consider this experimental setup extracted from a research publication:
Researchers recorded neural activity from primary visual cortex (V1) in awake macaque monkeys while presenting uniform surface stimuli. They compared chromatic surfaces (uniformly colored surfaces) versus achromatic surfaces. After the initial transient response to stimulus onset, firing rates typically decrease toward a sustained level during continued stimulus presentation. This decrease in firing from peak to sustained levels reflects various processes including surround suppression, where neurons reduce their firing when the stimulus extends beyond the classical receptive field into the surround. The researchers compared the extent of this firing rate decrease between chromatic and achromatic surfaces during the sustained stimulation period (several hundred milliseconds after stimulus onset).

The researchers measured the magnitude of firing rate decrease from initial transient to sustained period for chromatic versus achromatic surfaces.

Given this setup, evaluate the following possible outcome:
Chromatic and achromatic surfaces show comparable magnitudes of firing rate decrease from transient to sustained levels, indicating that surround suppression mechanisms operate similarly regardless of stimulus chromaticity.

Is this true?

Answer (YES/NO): NO